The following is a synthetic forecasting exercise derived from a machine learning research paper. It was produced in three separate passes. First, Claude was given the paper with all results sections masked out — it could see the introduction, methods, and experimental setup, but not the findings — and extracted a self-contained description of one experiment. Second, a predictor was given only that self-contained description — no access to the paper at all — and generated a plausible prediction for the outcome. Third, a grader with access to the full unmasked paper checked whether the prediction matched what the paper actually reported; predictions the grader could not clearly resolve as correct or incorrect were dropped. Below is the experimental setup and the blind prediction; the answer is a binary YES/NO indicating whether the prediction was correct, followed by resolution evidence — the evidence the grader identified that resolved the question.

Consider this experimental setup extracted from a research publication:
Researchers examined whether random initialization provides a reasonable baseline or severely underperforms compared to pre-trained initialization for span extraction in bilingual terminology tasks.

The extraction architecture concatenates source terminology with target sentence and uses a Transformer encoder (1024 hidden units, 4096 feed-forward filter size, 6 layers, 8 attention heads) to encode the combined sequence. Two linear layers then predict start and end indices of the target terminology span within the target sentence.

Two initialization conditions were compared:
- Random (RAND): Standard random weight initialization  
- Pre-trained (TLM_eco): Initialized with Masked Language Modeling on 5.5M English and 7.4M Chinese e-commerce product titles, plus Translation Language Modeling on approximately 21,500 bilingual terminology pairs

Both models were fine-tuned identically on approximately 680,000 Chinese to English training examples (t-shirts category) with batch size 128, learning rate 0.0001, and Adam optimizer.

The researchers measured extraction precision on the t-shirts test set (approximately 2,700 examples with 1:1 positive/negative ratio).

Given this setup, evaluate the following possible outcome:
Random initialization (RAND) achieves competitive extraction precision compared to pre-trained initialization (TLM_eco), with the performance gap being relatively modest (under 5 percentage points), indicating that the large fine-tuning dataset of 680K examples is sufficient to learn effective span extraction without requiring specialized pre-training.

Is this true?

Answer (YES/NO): NO